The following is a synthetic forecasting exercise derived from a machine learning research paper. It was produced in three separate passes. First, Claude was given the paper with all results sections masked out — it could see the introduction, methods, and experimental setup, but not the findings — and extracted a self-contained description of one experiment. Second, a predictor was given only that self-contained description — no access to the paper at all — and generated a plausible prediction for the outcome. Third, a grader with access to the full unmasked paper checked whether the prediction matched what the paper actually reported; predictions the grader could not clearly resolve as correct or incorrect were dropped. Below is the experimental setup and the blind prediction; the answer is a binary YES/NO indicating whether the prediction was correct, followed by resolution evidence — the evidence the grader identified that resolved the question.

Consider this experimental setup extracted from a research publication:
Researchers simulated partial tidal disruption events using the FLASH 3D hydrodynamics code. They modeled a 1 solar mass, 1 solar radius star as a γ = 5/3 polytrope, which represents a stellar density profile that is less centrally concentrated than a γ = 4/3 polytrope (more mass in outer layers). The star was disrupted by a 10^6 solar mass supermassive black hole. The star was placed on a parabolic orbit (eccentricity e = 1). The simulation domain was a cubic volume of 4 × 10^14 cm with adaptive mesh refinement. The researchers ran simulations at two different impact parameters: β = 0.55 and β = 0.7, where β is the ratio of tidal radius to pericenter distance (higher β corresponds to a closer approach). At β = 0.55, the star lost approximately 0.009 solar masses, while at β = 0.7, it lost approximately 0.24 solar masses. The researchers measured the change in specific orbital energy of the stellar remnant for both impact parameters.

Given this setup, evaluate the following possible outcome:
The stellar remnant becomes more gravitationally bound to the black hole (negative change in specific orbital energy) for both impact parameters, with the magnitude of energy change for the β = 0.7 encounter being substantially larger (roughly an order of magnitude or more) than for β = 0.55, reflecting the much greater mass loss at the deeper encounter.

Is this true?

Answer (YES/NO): NO